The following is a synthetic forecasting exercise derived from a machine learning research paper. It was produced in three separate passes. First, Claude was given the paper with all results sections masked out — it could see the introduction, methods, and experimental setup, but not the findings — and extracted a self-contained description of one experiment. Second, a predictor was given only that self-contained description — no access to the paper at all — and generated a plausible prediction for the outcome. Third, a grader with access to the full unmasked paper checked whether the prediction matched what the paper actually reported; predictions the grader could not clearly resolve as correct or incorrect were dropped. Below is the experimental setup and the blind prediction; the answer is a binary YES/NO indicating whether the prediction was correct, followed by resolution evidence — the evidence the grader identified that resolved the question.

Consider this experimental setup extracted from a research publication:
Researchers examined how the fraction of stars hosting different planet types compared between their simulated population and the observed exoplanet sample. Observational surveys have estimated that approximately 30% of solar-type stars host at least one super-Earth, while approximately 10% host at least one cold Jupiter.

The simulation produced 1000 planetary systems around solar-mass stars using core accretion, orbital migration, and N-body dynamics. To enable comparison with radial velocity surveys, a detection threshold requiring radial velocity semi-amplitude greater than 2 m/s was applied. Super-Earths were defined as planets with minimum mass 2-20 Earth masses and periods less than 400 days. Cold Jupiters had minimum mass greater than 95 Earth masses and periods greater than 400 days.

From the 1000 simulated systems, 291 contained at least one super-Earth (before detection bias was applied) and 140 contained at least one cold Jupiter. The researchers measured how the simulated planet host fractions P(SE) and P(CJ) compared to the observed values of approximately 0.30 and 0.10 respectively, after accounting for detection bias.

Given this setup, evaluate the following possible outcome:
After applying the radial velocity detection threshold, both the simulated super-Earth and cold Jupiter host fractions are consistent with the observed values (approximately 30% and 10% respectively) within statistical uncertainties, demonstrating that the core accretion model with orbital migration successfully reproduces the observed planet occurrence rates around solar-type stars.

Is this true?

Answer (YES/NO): YES